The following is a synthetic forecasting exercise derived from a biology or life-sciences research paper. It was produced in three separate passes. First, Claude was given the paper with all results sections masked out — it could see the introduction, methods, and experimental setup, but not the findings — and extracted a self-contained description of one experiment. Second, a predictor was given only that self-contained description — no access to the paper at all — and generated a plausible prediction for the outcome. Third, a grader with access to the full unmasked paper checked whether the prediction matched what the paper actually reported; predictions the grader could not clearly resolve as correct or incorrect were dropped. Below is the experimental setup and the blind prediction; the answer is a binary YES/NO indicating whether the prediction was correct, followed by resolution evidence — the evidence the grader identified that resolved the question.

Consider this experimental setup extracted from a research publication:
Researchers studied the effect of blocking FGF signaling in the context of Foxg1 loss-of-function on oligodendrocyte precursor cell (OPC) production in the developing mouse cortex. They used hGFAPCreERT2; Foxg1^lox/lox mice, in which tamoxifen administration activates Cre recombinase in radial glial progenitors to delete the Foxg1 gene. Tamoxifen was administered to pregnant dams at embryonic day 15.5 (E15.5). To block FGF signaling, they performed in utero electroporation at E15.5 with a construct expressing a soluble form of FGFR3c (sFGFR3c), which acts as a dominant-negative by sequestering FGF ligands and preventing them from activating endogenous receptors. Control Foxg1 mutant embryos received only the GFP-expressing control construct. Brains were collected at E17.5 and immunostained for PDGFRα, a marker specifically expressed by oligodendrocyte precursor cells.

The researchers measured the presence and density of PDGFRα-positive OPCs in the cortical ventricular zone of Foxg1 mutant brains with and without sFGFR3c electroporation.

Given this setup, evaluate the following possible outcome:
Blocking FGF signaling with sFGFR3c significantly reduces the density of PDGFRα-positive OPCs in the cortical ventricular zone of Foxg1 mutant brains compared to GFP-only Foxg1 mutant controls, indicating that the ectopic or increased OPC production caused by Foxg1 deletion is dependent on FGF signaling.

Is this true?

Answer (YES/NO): NO